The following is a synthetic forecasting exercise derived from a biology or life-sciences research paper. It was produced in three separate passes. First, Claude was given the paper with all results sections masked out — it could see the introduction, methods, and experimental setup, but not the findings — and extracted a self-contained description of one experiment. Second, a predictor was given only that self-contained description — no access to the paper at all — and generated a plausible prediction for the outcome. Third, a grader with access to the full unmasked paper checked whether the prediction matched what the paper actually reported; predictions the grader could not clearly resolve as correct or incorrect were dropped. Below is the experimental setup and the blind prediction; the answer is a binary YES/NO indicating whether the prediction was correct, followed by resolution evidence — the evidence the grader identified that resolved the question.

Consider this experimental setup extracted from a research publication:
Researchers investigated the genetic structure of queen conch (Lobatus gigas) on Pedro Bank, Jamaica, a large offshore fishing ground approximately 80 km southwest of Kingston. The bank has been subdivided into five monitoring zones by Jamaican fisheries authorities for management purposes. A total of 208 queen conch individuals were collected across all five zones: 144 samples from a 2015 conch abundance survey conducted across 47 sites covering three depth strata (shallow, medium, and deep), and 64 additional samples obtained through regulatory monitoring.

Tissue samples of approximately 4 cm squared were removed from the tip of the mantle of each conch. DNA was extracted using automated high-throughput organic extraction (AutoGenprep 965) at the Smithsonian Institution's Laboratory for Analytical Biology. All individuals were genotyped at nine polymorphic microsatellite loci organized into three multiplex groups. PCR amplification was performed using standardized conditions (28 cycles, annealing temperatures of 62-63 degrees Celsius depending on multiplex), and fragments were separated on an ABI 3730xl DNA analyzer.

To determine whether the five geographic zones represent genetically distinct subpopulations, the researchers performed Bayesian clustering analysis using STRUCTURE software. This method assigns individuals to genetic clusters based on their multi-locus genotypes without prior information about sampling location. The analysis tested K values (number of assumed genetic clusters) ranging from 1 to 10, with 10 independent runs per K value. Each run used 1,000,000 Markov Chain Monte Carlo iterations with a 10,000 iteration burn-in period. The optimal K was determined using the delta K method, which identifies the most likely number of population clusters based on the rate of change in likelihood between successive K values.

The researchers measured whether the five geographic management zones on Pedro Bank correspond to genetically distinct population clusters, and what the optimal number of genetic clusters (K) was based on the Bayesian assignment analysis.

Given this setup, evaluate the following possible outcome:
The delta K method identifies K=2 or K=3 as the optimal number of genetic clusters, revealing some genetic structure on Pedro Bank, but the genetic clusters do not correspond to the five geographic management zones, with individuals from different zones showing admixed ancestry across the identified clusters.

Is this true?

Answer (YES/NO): NO